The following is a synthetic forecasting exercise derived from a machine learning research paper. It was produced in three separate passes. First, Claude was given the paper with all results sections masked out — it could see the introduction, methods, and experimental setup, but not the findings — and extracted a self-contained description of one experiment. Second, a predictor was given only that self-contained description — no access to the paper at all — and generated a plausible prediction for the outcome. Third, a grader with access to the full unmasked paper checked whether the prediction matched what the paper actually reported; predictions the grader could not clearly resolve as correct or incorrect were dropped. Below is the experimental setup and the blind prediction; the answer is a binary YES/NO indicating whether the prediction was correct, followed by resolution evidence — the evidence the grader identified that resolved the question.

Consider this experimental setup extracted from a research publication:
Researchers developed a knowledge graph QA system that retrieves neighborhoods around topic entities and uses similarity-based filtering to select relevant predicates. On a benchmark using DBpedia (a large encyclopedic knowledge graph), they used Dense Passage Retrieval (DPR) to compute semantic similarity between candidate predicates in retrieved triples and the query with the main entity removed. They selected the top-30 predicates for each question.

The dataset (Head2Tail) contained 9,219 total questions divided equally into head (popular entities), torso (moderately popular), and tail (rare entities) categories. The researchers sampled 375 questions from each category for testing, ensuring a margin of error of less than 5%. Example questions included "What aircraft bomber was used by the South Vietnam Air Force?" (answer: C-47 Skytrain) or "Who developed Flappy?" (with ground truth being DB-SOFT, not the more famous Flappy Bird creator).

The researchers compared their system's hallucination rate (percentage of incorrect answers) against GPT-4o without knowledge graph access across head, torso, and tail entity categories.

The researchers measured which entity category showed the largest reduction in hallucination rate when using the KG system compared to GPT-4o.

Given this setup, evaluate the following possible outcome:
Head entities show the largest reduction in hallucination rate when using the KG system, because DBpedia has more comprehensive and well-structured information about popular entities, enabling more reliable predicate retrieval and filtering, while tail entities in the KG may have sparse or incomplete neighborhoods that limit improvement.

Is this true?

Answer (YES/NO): NO